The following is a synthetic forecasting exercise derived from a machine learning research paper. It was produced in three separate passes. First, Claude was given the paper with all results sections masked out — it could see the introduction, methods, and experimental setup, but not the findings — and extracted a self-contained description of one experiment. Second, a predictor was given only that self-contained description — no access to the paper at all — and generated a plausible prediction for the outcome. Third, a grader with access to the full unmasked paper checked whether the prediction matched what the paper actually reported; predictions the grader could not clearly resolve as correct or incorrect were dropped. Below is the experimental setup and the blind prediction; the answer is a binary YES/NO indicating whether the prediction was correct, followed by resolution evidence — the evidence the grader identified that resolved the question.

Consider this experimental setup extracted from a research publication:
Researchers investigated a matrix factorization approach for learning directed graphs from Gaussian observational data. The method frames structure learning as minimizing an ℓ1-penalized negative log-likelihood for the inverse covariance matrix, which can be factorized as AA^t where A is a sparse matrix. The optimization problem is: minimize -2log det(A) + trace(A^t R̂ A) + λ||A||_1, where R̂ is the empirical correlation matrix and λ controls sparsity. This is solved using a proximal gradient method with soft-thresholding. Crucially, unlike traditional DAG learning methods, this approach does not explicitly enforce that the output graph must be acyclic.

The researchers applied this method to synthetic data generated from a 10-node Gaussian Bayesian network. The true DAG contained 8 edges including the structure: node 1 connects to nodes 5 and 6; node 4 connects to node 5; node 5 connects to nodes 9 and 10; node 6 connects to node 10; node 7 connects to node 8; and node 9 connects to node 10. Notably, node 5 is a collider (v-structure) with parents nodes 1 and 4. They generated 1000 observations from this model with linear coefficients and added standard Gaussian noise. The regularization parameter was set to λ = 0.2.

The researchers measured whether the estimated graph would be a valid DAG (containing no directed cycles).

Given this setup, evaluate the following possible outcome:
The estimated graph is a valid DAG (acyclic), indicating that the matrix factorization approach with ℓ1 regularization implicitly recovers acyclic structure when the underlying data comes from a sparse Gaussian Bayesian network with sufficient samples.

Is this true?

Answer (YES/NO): NO